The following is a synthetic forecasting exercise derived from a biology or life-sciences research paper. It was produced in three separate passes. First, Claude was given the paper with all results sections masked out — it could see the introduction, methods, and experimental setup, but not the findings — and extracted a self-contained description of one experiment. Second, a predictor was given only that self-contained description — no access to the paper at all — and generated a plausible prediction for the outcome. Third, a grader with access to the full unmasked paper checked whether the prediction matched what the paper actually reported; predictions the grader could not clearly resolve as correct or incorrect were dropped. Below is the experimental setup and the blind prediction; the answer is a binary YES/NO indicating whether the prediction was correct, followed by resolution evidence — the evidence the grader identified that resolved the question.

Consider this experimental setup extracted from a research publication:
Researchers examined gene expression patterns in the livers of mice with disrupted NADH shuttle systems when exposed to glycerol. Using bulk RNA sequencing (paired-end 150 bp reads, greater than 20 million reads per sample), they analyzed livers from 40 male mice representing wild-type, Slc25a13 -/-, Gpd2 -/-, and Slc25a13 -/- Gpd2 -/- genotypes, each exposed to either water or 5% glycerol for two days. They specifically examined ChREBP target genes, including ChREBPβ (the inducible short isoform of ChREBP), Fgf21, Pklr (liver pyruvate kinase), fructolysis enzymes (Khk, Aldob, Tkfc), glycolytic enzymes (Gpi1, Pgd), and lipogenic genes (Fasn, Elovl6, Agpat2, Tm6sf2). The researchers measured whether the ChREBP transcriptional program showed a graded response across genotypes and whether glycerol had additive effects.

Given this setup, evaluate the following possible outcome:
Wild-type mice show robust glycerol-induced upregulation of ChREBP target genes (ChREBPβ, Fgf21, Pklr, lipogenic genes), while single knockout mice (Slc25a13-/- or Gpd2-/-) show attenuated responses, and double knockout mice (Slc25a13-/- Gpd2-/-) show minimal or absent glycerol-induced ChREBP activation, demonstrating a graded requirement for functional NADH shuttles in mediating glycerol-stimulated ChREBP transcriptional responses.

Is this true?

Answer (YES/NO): NO